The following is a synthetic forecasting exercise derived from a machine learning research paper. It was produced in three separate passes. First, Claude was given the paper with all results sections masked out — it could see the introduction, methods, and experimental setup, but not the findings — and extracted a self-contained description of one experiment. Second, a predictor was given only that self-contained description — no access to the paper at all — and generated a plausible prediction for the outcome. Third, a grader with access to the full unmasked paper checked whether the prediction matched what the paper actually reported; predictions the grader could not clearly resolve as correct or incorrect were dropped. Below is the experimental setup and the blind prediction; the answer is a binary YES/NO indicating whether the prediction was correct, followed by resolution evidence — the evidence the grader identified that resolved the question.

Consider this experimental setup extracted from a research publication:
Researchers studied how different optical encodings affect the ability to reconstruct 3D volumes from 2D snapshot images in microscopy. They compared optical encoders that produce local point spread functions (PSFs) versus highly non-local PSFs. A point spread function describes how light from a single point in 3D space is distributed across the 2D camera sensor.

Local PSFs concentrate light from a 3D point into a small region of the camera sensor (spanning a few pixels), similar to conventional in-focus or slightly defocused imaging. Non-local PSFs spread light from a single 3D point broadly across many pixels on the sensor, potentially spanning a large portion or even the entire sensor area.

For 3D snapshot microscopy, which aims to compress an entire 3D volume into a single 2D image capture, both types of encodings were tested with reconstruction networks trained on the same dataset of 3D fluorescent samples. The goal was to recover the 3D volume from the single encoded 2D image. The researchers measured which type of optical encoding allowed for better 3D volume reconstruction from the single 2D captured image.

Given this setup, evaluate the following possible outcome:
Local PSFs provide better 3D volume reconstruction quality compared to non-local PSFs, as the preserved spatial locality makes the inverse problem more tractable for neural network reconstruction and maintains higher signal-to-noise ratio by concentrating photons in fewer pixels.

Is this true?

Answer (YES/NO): NO